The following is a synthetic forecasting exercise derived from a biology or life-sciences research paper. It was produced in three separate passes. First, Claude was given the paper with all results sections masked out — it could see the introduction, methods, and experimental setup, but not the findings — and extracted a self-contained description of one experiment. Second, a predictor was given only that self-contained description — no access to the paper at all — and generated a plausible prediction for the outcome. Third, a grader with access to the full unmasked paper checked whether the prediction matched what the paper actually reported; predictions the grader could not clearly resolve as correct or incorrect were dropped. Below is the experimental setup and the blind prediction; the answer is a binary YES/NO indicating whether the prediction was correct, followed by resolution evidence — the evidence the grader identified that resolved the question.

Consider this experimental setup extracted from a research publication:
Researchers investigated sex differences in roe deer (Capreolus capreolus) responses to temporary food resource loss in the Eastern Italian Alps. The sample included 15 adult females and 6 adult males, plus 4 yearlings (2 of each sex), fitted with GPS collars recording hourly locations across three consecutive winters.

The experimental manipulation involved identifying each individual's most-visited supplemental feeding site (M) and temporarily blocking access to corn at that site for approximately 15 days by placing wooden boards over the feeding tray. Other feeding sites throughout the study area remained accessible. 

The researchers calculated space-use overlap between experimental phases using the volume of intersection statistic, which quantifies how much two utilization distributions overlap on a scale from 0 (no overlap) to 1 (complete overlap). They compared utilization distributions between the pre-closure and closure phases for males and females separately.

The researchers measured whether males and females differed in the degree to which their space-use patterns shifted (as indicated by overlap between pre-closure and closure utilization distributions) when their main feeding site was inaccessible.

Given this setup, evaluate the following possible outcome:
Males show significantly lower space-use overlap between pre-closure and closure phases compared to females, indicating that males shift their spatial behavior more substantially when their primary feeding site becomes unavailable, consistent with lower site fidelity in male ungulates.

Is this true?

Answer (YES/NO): NO